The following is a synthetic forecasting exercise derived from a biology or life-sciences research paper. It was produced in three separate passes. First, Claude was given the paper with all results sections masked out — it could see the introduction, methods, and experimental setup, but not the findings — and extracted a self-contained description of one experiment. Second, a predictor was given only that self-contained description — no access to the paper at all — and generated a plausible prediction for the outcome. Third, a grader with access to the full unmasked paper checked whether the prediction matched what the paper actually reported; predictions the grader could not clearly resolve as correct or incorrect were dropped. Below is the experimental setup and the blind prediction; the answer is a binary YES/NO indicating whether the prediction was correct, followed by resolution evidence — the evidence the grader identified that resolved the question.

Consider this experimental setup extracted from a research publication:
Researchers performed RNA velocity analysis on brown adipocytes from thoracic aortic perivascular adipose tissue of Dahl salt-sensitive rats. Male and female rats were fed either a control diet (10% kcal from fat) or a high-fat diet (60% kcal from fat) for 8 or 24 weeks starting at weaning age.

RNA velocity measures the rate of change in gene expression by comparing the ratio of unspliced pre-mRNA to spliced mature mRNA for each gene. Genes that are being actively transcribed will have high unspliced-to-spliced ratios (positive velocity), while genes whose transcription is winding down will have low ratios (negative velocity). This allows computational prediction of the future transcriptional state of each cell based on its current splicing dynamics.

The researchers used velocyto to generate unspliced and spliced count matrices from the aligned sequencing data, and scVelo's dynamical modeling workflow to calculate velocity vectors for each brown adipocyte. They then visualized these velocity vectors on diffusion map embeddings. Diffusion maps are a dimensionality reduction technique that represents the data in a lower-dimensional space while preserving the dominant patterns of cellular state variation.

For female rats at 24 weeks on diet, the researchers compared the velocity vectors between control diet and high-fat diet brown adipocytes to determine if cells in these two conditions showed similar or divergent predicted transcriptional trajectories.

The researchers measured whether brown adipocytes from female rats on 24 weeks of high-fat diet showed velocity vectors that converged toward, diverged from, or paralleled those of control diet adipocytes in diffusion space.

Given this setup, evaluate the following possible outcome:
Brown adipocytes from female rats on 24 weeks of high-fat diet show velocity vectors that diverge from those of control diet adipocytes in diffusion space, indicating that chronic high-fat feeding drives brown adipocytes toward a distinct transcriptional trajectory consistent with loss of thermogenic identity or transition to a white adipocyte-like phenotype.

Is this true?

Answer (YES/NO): NO